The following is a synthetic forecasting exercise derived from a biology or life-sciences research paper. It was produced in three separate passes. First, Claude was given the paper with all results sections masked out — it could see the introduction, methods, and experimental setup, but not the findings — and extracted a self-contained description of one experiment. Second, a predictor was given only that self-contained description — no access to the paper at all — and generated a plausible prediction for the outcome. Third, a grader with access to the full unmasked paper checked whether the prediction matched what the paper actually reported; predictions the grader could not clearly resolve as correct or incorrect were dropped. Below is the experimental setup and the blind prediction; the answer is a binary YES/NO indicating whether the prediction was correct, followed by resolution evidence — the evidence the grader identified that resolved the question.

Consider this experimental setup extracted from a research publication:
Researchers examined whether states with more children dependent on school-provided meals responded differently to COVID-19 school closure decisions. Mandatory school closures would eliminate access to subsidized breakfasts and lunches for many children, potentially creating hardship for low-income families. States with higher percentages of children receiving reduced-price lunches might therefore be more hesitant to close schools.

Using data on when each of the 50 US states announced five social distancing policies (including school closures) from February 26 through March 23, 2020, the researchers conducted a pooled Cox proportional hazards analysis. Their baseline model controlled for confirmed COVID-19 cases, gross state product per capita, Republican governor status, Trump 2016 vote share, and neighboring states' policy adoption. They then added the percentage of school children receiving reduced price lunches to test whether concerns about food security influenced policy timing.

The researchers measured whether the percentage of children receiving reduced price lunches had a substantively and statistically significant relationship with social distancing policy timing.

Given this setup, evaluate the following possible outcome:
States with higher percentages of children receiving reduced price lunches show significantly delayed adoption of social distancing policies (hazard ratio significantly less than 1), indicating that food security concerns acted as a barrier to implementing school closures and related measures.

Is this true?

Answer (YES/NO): NO